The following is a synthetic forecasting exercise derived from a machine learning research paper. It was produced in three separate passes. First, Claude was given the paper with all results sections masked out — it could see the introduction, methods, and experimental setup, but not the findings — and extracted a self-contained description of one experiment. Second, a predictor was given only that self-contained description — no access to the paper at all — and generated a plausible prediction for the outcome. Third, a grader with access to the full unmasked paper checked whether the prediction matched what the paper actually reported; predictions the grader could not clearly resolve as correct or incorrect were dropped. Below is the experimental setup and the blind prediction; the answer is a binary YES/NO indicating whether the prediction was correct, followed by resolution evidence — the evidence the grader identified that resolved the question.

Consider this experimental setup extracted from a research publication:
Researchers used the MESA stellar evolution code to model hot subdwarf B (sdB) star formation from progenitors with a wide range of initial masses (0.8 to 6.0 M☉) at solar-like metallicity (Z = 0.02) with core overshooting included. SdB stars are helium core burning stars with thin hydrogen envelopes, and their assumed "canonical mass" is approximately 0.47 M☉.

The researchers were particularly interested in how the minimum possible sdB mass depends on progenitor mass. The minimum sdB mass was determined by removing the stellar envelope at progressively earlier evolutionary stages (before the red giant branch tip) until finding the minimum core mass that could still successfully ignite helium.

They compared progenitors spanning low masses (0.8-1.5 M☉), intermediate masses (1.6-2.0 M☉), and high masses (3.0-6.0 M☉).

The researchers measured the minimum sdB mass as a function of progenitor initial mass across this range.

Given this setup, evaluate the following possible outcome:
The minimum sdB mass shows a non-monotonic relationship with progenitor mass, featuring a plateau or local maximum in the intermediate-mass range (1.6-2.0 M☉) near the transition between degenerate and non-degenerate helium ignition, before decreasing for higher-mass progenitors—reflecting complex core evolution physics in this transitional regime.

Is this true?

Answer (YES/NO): NO